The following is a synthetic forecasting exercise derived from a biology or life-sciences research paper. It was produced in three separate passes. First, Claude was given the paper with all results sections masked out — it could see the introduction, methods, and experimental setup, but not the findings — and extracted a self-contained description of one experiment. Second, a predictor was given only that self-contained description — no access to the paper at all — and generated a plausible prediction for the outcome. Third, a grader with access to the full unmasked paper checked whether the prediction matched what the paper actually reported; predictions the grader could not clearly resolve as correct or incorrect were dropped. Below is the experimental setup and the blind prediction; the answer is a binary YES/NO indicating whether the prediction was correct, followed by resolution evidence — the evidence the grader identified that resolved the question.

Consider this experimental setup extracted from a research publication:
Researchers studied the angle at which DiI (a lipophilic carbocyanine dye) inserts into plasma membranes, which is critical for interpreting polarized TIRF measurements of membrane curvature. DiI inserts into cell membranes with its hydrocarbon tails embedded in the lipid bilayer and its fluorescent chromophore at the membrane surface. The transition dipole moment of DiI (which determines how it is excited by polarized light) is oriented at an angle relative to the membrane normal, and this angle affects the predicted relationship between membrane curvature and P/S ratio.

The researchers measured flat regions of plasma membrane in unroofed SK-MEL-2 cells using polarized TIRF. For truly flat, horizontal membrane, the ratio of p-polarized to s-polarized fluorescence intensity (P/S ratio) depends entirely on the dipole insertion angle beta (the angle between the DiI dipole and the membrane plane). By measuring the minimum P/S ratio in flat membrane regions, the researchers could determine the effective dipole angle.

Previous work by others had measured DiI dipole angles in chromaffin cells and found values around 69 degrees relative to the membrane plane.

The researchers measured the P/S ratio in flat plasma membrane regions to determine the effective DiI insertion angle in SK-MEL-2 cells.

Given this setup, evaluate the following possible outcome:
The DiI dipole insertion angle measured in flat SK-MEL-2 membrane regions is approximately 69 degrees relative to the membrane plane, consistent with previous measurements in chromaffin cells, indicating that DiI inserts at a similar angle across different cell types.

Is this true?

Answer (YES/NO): YES